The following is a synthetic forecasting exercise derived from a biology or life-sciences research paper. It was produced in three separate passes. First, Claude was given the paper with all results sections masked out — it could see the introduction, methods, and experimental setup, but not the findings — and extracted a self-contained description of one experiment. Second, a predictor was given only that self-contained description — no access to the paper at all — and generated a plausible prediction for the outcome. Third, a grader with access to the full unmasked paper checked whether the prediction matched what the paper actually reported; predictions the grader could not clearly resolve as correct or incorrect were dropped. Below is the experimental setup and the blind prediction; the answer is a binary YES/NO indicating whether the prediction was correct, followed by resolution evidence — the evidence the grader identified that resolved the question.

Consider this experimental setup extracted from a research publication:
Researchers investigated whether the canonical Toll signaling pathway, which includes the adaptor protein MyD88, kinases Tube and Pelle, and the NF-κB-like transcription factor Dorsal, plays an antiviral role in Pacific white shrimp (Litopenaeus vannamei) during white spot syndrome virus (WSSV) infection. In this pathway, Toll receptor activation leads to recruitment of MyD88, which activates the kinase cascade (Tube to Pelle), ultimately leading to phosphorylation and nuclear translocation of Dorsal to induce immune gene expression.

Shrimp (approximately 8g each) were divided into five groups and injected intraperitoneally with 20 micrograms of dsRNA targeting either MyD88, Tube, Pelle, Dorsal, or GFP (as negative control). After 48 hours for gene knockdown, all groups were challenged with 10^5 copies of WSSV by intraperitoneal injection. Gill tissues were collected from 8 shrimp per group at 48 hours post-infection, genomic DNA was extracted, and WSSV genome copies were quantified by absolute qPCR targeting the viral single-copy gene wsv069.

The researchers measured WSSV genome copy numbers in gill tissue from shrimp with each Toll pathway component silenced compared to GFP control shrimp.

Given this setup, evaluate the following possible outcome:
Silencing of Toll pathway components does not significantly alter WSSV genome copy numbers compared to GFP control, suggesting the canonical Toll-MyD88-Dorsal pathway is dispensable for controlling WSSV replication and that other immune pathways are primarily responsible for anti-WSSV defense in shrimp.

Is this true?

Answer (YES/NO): NO